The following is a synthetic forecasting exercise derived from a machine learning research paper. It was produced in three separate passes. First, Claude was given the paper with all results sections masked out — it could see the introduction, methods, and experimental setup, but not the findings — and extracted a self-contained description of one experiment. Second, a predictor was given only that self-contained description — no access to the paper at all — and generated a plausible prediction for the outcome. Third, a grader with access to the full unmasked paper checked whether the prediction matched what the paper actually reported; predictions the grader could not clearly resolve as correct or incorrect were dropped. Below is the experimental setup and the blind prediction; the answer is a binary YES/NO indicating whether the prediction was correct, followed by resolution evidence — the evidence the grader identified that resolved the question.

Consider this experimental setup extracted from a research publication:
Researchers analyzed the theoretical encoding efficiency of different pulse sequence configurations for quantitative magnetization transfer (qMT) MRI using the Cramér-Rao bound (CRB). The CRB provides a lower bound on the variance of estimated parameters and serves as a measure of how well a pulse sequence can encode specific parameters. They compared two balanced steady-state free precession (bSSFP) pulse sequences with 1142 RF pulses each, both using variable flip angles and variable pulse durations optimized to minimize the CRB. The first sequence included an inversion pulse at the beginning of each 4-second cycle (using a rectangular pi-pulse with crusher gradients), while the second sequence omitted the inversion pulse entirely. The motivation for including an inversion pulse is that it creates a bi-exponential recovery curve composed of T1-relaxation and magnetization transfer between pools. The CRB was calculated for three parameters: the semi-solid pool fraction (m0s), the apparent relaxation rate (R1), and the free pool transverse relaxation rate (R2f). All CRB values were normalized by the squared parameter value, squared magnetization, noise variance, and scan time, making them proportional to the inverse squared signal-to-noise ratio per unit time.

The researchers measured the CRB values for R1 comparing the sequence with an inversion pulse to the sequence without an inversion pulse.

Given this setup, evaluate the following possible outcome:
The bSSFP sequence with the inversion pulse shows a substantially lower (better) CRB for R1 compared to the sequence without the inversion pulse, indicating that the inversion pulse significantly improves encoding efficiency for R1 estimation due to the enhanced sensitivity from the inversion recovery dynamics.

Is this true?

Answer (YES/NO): YES